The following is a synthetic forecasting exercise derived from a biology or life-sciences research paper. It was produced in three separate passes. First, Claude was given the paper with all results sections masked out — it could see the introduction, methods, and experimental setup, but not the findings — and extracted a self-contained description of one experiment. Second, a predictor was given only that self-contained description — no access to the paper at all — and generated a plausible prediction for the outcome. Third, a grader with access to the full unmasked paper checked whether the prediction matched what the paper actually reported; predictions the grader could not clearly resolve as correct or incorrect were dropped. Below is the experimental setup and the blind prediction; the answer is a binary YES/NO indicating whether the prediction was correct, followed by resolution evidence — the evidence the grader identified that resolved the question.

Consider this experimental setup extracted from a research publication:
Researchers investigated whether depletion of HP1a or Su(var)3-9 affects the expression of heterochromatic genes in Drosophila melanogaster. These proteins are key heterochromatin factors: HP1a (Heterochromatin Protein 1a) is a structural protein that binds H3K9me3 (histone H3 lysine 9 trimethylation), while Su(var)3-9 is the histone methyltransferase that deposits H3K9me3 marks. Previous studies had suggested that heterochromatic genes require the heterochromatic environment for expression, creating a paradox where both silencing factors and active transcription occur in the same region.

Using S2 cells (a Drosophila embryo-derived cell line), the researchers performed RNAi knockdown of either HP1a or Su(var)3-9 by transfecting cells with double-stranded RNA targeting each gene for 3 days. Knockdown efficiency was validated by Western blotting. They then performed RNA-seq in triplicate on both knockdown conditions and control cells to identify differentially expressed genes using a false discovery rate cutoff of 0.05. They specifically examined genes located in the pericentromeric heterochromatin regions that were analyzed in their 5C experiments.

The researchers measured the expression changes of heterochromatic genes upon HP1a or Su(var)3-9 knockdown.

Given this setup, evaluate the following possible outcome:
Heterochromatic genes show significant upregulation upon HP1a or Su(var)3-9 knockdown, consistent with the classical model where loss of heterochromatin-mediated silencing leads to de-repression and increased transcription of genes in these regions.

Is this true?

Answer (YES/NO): NO